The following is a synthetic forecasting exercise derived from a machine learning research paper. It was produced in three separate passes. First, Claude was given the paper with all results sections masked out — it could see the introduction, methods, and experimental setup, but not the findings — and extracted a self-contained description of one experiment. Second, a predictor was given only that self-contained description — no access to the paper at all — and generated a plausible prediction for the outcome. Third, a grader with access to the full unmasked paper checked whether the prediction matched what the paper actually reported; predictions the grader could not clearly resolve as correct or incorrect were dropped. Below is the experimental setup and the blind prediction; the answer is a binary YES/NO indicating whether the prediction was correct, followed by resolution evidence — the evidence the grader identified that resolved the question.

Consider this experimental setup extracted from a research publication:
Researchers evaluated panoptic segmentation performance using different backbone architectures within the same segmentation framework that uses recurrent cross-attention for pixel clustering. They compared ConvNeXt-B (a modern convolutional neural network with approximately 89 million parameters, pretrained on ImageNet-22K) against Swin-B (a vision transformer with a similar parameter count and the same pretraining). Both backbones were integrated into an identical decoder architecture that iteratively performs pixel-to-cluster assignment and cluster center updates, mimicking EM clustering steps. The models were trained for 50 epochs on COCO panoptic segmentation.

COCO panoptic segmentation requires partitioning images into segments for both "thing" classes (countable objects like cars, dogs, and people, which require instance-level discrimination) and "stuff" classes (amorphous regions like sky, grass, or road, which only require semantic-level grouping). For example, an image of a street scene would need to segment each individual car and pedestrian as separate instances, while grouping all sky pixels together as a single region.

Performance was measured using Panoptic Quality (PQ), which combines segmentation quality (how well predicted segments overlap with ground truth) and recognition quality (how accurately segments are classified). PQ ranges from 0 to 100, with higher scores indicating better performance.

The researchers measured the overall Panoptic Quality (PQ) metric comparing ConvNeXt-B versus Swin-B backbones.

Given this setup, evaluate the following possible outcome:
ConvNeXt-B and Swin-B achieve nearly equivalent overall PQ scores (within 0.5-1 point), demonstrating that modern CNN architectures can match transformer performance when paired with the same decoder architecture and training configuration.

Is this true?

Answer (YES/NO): YES